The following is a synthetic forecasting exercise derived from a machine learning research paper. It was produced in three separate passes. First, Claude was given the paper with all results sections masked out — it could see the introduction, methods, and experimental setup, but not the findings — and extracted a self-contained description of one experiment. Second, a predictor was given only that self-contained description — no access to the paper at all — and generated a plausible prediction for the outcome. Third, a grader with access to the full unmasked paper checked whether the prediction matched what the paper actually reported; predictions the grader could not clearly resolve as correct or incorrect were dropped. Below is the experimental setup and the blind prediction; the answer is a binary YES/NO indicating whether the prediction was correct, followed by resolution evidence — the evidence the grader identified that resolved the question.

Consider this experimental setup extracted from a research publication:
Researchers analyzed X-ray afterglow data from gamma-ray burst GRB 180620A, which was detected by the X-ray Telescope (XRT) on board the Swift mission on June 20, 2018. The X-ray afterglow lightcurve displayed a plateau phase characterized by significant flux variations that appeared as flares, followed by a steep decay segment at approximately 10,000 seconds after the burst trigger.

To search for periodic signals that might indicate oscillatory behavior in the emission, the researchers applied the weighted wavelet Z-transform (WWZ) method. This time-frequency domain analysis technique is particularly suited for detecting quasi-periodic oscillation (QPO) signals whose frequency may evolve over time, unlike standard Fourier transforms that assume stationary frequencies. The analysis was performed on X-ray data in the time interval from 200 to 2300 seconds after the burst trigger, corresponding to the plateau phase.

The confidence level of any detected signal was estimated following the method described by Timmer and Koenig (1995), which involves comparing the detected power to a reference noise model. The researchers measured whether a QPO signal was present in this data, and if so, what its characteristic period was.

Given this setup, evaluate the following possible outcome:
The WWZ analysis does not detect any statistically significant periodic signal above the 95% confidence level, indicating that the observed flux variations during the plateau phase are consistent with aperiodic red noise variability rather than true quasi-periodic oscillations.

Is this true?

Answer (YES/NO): NO